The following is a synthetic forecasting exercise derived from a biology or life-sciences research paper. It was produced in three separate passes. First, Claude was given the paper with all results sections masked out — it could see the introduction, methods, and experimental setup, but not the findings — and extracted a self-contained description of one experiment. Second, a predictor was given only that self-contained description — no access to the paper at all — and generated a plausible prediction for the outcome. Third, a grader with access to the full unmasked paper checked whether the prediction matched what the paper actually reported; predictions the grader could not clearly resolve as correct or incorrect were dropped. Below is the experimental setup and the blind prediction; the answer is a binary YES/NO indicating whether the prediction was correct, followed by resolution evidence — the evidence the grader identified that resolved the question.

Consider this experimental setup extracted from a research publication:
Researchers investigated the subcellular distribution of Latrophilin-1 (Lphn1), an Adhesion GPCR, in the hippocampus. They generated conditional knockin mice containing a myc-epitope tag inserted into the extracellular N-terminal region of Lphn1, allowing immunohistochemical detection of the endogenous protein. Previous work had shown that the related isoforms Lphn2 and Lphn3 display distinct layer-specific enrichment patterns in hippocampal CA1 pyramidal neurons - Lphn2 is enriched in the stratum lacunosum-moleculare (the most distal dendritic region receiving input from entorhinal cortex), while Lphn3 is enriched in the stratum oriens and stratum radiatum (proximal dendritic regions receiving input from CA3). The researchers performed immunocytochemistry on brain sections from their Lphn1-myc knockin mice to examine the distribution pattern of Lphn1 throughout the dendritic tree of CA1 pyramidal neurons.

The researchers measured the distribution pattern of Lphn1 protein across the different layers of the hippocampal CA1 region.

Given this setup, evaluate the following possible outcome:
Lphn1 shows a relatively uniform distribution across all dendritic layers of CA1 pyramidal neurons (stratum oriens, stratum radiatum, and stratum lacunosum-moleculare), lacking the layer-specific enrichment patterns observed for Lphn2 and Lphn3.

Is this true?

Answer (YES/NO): YES